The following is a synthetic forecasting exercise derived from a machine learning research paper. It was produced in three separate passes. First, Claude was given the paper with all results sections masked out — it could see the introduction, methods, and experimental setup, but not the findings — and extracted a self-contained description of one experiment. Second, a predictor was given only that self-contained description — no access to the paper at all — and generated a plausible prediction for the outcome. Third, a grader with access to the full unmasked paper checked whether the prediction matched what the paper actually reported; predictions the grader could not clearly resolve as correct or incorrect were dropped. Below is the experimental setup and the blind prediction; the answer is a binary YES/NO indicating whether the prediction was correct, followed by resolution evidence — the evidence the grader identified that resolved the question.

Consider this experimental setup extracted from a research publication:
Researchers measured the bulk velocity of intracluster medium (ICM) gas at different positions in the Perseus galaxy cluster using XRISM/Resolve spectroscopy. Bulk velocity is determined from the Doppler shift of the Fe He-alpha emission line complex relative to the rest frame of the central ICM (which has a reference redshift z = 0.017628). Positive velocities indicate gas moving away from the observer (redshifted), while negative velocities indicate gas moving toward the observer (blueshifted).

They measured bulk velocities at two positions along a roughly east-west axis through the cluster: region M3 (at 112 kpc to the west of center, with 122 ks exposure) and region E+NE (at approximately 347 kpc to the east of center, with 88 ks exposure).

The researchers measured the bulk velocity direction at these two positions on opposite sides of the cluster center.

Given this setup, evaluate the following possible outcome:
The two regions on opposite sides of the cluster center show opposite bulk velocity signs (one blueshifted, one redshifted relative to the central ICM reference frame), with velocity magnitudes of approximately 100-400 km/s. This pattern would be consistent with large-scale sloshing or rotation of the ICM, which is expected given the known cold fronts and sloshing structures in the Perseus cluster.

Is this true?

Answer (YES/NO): YES